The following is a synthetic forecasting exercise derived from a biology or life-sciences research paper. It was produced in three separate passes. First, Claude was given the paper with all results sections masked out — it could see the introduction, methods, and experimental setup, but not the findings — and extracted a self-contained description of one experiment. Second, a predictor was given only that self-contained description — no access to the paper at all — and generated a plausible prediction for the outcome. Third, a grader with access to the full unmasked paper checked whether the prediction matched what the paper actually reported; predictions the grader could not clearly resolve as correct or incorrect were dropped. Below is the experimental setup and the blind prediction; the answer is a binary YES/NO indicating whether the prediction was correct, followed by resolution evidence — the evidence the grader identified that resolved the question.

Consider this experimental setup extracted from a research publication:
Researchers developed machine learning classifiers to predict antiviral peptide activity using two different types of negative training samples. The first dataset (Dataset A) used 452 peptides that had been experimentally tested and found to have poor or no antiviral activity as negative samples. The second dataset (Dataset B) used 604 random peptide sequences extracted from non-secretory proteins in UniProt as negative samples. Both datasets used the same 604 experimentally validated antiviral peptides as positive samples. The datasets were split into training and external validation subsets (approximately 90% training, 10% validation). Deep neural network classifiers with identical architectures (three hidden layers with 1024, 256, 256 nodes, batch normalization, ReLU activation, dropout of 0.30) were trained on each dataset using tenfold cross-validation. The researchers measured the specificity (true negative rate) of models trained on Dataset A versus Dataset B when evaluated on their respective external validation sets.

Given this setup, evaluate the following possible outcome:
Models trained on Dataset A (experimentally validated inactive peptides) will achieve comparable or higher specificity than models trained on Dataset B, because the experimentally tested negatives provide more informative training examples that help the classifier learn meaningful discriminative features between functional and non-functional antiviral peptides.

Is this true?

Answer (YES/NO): NO